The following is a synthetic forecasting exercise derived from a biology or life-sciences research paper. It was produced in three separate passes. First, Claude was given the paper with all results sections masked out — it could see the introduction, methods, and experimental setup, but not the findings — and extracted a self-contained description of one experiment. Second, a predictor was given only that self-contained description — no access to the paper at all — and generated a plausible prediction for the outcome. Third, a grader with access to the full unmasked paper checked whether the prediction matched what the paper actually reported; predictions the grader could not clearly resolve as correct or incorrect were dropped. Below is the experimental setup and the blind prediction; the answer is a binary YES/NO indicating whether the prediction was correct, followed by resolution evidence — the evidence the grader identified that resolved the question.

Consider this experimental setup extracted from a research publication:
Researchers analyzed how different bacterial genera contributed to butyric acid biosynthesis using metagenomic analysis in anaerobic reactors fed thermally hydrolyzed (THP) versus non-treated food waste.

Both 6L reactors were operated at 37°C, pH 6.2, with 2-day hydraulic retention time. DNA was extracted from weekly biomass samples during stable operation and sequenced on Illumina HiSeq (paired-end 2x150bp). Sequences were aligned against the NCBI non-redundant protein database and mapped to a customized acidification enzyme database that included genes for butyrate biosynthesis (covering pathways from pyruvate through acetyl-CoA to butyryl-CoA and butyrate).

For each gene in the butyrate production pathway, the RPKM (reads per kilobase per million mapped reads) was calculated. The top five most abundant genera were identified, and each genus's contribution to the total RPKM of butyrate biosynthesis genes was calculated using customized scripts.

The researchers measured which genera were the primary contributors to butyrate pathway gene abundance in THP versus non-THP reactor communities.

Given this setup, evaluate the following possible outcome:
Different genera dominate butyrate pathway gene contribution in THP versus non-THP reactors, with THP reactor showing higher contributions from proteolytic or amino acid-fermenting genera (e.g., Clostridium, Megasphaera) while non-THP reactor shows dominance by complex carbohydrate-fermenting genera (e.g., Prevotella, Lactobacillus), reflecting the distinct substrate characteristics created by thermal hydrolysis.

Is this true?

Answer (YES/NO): NO